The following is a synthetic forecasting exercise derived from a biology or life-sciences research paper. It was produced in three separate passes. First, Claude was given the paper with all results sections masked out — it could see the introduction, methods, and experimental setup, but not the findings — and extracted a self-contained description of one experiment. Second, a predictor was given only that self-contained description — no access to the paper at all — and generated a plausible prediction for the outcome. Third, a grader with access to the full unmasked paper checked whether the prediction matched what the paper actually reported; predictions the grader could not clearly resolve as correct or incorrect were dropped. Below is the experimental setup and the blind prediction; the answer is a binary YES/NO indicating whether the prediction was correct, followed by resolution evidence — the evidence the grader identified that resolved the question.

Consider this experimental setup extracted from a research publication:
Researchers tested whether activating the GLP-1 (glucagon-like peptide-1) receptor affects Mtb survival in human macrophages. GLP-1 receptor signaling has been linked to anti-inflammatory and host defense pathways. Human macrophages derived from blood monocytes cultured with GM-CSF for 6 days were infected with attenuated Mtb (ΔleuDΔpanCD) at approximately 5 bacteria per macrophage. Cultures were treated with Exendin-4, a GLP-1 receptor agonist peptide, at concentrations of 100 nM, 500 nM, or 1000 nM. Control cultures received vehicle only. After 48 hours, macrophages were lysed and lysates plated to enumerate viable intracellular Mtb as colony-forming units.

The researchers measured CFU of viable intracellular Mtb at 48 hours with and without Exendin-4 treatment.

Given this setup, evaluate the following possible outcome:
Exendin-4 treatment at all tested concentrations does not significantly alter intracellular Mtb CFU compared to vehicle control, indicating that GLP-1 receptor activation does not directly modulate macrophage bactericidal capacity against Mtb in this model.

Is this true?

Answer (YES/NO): YES